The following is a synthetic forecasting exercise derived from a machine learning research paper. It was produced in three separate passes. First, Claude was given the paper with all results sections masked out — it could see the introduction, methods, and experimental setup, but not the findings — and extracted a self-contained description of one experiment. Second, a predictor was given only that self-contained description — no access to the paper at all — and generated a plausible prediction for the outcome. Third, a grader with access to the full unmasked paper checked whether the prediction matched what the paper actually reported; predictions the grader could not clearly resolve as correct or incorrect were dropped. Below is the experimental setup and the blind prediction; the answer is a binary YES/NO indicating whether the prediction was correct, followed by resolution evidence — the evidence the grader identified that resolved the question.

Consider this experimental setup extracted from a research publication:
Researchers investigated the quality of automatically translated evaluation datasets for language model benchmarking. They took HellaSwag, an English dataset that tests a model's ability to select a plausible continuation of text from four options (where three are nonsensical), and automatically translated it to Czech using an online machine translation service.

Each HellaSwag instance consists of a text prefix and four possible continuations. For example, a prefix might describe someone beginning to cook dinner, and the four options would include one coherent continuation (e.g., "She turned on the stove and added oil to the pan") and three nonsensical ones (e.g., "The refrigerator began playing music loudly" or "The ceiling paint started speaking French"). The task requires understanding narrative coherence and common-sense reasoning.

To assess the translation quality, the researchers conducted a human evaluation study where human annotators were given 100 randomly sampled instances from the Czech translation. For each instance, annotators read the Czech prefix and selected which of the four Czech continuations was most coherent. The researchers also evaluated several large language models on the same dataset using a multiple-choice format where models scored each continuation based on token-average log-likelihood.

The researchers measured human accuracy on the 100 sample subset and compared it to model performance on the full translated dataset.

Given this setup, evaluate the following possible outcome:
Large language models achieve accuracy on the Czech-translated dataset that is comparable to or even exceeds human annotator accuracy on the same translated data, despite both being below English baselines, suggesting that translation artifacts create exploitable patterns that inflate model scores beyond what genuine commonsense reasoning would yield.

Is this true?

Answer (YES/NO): YES